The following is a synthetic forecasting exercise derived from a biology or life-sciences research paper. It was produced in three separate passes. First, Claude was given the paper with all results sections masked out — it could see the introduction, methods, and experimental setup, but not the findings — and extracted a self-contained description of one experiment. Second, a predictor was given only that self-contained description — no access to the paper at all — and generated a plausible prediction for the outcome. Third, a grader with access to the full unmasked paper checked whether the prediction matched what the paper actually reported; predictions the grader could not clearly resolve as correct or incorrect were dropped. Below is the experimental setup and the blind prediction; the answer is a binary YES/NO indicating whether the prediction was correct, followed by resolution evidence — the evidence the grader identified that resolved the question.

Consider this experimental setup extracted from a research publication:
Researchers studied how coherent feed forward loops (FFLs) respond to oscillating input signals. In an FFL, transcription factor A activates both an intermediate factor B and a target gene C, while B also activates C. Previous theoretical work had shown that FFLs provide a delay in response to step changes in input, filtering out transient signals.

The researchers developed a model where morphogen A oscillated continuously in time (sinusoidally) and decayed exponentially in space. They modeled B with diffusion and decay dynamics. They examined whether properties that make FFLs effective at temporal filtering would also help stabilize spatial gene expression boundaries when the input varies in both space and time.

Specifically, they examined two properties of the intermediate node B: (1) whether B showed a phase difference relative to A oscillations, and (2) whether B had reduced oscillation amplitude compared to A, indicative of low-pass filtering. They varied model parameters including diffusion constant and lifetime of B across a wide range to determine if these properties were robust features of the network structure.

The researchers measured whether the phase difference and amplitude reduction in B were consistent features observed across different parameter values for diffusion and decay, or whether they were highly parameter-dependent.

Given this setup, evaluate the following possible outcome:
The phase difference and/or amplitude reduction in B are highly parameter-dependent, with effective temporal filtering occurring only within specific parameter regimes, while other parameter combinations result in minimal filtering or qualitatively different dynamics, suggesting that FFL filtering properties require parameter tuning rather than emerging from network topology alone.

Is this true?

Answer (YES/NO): NO